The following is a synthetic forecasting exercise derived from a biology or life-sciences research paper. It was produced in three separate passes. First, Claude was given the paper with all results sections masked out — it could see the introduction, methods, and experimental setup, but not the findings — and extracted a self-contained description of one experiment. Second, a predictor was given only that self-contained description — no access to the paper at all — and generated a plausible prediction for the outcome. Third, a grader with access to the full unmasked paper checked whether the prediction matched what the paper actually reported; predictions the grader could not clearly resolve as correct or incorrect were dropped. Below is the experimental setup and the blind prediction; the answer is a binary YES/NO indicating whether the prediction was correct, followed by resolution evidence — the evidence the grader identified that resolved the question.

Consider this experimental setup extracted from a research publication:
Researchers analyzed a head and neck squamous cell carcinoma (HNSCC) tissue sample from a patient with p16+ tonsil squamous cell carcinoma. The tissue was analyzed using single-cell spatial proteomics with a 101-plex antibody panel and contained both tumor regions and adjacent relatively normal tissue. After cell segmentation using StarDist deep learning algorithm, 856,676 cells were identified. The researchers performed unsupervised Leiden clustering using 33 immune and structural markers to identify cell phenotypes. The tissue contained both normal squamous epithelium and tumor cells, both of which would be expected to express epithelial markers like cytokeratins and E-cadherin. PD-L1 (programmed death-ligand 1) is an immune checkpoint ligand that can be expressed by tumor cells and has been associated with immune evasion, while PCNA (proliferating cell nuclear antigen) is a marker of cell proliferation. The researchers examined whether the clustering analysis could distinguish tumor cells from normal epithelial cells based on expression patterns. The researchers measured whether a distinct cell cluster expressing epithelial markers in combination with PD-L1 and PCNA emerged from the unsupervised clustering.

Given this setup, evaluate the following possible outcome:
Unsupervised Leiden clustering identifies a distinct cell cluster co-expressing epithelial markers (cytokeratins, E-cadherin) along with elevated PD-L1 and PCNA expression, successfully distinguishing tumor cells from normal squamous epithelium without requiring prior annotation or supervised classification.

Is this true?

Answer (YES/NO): YES